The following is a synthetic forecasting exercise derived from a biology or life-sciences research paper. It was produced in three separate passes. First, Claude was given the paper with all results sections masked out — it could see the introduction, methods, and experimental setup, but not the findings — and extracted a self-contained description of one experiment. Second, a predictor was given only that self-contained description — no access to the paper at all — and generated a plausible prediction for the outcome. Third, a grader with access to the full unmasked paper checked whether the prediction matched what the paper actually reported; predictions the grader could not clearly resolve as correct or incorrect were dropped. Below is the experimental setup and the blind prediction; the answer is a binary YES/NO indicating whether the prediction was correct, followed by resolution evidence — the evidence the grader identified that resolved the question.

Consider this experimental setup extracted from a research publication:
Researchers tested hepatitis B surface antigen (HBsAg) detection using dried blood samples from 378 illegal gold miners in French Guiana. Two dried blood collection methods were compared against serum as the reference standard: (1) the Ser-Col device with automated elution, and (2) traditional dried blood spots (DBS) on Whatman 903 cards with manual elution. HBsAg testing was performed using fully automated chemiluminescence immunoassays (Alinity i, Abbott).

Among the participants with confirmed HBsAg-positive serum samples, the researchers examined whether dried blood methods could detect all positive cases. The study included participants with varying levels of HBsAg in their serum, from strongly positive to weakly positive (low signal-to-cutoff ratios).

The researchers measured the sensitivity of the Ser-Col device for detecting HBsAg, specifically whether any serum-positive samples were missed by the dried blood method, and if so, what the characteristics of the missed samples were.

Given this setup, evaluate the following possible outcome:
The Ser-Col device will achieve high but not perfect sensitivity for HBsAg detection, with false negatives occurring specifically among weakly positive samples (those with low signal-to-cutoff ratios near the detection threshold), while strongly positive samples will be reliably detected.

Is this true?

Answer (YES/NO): YES